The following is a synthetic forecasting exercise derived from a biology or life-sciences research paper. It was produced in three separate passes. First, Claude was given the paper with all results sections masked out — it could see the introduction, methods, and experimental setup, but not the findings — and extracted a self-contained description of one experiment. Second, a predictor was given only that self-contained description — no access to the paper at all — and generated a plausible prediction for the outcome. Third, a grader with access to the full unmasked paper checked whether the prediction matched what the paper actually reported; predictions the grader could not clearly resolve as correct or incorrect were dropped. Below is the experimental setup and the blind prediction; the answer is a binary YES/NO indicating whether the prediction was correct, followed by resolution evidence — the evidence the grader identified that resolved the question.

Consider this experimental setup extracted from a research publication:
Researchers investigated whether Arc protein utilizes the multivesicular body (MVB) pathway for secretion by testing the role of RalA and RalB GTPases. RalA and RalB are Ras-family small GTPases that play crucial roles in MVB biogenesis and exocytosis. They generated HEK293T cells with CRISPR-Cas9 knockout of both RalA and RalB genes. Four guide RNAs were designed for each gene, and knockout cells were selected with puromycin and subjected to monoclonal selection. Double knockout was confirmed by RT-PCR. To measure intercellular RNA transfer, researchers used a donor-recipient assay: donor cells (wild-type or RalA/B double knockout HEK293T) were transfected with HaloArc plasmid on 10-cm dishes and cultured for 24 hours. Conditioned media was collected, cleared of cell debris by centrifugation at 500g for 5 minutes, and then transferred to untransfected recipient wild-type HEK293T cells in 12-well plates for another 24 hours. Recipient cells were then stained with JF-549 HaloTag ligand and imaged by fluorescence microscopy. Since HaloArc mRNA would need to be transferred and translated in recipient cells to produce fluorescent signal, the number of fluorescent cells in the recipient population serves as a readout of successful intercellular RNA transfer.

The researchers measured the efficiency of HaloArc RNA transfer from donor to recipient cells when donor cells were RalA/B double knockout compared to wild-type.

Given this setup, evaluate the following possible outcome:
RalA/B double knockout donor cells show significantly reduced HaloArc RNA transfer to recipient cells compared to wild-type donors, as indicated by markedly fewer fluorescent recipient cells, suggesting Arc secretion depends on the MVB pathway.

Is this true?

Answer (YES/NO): YES